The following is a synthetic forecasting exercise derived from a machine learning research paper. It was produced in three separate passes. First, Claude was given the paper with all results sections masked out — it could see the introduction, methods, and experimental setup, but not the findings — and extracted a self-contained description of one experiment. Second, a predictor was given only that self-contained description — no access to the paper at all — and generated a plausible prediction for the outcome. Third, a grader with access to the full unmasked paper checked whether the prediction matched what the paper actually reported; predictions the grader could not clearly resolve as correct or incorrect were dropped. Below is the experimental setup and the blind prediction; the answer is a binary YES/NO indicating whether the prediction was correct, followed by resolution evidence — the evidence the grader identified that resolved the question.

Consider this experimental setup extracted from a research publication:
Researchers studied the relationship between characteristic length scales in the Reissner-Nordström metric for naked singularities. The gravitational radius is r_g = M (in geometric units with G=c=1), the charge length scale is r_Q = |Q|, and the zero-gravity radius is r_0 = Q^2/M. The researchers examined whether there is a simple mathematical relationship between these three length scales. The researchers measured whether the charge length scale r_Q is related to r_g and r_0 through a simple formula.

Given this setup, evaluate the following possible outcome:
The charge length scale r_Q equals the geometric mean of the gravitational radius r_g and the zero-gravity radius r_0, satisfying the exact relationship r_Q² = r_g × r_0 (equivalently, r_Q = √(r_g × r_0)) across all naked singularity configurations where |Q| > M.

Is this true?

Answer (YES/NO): YES